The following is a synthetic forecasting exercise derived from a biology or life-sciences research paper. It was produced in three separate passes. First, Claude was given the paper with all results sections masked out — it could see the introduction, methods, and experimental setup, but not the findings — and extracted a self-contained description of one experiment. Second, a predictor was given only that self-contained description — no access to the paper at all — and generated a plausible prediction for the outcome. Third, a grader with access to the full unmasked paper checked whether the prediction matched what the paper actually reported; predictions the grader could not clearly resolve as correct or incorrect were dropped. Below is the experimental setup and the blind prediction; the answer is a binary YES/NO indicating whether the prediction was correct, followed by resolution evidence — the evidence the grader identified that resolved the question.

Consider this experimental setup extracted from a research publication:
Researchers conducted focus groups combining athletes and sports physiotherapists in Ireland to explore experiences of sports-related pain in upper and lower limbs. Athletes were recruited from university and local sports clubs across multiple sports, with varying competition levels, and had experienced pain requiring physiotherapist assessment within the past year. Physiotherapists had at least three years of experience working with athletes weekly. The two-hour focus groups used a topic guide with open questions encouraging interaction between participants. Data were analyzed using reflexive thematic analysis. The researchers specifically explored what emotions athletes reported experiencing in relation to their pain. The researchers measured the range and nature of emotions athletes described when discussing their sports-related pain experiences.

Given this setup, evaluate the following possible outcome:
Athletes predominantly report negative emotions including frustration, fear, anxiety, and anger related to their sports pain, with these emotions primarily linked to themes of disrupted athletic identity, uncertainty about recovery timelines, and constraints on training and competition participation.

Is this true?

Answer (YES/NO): NO